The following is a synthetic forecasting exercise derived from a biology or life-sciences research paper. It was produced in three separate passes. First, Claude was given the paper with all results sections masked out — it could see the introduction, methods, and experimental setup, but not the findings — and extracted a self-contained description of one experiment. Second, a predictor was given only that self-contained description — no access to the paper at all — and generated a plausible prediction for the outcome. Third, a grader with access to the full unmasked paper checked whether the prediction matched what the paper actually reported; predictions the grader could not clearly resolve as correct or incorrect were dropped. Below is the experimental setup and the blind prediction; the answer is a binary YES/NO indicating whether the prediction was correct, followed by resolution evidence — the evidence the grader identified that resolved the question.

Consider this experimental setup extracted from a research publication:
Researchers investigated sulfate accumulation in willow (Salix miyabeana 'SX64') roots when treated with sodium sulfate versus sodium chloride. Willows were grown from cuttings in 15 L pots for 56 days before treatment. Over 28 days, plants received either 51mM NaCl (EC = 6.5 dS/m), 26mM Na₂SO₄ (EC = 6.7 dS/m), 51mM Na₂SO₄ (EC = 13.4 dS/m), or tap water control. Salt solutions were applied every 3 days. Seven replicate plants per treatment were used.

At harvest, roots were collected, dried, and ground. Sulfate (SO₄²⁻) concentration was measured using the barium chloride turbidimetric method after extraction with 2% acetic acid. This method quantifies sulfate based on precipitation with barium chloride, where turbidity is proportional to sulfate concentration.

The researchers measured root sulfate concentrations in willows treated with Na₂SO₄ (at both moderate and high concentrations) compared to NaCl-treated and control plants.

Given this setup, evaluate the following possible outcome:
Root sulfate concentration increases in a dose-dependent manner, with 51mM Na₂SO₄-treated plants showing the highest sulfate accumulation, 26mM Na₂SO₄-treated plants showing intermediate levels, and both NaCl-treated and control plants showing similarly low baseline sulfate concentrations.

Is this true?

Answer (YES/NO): NO